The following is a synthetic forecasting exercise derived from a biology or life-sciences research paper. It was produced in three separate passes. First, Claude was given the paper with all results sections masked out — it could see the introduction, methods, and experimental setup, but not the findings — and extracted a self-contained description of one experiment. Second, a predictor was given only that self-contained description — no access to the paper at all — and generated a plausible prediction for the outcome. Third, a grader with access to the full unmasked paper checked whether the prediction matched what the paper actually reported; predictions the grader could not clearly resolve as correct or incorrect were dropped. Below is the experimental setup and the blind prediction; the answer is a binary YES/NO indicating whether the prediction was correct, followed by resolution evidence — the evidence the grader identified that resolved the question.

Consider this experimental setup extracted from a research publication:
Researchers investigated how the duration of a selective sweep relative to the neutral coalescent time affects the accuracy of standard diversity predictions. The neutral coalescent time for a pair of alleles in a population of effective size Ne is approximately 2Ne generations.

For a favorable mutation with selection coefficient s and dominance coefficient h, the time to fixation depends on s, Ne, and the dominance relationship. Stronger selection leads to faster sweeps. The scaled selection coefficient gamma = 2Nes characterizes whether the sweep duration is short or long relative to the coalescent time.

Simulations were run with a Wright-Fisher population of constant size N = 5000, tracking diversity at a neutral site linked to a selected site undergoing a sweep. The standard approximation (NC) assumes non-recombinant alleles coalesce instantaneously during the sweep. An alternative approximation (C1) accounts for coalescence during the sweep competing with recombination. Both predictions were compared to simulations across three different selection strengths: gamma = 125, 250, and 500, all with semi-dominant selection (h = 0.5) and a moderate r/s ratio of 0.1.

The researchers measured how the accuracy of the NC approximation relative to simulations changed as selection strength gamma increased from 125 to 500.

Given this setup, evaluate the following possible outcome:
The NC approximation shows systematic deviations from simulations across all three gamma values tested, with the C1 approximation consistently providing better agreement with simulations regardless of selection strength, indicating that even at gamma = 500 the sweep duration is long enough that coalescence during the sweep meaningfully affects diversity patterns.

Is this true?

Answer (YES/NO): NO